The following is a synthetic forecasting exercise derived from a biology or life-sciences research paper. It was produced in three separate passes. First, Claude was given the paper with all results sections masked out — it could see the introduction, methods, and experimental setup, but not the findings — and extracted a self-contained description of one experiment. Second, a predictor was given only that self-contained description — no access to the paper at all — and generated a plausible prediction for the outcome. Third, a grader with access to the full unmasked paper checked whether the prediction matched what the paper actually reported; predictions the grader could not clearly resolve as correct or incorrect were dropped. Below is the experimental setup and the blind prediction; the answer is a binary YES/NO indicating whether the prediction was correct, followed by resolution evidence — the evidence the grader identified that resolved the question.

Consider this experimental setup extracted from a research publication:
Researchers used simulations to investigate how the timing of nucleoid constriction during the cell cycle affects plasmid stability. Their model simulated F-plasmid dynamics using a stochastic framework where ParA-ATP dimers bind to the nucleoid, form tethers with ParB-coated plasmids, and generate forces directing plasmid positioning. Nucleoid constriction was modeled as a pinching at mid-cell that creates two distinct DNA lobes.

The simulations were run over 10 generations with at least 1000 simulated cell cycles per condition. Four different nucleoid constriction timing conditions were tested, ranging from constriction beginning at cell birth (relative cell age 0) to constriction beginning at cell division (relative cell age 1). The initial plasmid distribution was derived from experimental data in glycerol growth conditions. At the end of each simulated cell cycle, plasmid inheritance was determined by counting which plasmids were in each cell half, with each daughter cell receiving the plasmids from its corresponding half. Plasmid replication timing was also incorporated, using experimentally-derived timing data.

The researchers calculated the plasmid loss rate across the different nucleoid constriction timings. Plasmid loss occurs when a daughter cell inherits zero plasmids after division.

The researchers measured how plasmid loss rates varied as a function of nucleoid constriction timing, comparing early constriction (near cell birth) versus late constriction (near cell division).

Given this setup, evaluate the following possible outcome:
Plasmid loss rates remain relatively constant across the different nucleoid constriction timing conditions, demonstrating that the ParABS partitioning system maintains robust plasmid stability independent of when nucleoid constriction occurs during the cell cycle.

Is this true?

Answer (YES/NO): NO